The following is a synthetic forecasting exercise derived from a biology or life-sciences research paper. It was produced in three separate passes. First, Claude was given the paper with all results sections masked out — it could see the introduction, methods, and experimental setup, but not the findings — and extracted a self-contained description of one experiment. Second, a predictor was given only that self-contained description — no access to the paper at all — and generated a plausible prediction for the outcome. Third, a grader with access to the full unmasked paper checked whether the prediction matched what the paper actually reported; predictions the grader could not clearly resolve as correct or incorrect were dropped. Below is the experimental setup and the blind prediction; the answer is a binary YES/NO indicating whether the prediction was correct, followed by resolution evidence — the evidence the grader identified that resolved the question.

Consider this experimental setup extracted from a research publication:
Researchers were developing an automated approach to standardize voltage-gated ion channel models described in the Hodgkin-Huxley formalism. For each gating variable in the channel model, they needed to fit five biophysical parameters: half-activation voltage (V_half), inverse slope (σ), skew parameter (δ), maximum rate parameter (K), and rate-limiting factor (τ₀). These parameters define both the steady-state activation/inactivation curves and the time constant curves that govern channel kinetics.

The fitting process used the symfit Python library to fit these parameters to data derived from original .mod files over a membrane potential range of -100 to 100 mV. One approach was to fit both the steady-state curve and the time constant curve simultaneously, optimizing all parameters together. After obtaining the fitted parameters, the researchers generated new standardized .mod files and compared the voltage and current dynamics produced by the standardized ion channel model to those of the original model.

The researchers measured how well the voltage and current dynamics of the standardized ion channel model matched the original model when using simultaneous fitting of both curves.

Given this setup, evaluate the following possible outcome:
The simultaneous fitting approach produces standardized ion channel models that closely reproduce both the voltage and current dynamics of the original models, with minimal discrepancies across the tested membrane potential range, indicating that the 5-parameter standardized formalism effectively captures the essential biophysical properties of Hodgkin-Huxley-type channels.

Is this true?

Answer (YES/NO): NO